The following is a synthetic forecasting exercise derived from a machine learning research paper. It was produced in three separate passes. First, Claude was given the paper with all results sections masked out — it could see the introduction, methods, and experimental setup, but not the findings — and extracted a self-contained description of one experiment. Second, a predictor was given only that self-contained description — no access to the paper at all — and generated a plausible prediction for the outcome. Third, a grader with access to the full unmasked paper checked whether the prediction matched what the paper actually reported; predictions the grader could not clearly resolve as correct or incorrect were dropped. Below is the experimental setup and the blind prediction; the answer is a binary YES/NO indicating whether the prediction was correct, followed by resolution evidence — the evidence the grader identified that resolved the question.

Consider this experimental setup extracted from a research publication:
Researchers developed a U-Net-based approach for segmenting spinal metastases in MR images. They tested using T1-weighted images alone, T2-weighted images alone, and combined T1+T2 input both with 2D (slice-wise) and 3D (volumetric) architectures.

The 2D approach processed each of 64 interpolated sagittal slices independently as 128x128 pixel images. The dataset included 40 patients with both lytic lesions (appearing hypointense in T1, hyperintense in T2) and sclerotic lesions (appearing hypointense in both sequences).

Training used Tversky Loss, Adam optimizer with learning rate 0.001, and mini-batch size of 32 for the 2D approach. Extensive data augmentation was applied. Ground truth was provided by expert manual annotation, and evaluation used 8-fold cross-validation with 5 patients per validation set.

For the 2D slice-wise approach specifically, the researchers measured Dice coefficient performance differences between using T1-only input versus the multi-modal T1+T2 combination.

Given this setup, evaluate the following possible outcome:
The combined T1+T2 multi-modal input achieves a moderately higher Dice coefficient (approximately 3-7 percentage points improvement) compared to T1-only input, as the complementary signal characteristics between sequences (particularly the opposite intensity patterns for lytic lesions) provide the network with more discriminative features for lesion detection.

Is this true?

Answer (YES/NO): NO